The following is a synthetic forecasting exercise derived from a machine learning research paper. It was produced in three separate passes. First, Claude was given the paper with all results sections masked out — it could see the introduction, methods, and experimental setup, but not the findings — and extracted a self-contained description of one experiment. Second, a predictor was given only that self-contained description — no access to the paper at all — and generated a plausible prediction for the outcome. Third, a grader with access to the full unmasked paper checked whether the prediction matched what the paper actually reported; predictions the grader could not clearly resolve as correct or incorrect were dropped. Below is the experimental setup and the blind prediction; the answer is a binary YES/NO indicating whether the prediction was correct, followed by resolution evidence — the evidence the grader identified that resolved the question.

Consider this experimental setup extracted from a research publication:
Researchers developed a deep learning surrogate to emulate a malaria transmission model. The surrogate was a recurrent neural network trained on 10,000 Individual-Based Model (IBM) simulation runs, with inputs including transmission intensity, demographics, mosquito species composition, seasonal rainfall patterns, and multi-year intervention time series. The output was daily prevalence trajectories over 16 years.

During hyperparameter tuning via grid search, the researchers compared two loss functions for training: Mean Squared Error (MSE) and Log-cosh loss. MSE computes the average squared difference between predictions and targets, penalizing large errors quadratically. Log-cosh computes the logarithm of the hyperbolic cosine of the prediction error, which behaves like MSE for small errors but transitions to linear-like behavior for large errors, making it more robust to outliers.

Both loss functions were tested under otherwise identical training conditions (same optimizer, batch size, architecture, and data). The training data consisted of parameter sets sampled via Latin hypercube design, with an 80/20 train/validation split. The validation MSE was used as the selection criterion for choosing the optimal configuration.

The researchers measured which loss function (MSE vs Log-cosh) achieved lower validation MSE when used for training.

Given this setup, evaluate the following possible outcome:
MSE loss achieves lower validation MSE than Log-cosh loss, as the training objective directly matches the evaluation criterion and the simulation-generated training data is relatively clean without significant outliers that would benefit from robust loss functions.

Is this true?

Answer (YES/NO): NO